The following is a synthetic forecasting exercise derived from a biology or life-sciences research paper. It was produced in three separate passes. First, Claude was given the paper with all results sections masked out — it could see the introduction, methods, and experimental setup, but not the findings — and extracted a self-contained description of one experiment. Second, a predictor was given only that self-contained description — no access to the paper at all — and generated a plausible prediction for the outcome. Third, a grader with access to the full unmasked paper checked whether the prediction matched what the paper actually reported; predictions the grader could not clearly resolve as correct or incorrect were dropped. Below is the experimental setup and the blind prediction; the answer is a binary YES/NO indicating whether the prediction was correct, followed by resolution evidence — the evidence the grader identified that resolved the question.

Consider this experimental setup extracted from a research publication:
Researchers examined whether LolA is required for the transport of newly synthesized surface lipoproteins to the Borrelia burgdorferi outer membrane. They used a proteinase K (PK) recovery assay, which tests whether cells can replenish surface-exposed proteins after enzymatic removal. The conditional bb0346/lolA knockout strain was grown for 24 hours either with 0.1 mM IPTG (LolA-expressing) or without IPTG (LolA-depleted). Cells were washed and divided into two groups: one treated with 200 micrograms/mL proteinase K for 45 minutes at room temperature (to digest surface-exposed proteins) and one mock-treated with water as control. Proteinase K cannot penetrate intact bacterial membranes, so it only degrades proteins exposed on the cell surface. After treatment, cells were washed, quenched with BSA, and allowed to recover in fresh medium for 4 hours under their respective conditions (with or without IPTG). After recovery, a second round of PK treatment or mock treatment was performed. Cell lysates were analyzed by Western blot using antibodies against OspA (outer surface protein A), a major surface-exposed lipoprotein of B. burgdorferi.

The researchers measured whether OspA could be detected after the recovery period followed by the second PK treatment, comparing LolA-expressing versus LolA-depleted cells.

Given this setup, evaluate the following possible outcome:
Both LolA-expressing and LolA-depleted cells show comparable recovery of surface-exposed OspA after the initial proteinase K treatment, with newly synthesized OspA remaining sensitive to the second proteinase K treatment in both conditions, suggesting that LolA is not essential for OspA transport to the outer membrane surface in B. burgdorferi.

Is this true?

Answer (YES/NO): YES